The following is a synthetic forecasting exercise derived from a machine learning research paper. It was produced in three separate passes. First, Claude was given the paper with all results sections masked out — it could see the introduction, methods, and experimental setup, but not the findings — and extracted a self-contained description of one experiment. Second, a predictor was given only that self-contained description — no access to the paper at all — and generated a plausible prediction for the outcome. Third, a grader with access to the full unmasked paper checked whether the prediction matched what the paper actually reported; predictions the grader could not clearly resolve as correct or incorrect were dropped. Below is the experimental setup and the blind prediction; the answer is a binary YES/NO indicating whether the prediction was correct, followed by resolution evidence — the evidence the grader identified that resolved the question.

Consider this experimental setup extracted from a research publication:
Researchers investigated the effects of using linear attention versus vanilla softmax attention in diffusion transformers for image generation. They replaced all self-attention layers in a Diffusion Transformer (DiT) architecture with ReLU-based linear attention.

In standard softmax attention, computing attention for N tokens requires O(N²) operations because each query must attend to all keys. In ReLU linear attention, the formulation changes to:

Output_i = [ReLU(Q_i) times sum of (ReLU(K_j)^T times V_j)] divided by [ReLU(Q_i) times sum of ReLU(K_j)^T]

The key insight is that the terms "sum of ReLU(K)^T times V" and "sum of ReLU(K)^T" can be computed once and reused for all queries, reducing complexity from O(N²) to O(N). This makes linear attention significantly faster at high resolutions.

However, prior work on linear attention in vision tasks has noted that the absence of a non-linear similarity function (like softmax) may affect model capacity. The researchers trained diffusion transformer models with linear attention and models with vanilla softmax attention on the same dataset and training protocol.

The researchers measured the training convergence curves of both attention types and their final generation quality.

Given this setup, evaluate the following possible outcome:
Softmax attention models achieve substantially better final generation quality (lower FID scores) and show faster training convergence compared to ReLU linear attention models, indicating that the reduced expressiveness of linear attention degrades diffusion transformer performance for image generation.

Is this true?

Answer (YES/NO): NO